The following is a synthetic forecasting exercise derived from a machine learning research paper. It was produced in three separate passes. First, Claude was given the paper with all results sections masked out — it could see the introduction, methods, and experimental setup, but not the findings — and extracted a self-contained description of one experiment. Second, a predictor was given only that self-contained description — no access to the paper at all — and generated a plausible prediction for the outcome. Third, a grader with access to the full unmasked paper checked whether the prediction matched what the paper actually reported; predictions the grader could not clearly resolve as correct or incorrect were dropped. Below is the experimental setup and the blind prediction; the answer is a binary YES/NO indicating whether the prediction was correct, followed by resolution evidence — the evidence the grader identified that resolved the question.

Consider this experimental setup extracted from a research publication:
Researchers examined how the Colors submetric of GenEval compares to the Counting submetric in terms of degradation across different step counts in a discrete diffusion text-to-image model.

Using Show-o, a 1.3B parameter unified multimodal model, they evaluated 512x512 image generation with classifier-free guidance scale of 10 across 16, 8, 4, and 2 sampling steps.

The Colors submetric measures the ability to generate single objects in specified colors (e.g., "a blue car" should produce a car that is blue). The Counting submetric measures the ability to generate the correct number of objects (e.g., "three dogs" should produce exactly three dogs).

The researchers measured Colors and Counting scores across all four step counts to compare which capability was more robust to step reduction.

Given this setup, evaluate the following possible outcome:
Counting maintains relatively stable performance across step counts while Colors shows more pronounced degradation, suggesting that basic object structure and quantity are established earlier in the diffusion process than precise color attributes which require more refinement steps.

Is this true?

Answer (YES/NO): NO